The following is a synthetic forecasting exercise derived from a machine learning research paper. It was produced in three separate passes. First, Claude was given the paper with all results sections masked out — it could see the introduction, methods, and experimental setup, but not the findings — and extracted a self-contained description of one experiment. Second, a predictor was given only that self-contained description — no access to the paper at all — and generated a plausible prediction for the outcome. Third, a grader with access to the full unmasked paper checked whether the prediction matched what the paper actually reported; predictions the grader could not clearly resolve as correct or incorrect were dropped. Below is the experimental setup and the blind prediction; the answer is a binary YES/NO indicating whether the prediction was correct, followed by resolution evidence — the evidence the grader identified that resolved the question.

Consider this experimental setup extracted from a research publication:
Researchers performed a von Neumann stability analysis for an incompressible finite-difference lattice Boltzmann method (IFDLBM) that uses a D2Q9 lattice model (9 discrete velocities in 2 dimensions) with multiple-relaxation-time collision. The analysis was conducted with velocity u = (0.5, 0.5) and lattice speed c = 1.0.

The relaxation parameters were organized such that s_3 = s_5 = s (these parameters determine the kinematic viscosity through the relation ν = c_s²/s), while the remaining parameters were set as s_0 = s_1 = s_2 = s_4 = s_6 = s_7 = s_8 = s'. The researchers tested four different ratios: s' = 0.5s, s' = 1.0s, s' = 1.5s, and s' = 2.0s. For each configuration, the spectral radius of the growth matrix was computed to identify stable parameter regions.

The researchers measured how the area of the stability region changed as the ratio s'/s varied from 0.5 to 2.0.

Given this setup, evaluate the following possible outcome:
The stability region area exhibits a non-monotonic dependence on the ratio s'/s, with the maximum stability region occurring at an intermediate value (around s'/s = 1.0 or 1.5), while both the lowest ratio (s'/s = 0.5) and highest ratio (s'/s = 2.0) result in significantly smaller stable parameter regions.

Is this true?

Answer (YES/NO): YES